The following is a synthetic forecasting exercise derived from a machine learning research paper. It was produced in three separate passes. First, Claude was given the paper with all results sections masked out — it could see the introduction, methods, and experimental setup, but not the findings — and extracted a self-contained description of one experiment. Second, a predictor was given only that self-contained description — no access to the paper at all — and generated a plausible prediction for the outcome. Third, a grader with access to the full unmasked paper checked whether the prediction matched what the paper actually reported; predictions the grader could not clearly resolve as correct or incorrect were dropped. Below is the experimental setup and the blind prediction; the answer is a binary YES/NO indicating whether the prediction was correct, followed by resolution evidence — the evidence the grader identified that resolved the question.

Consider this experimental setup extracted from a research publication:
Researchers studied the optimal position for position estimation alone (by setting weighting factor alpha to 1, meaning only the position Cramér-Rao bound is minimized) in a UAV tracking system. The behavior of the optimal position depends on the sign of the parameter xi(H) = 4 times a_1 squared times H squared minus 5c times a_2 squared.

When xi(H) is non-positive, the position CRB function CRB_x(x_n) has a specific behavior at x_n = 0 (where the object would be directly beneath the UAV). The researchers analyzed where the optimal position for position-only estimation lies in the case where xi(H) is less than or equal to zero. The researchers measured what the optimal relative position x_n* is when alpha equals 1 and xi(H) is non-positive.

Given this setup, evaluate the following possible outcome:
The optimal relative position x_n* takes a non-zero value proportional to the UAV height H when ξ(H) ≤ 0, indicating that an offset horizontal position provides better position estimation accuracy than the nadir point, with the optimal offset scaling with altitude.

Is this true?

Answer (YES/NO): NO